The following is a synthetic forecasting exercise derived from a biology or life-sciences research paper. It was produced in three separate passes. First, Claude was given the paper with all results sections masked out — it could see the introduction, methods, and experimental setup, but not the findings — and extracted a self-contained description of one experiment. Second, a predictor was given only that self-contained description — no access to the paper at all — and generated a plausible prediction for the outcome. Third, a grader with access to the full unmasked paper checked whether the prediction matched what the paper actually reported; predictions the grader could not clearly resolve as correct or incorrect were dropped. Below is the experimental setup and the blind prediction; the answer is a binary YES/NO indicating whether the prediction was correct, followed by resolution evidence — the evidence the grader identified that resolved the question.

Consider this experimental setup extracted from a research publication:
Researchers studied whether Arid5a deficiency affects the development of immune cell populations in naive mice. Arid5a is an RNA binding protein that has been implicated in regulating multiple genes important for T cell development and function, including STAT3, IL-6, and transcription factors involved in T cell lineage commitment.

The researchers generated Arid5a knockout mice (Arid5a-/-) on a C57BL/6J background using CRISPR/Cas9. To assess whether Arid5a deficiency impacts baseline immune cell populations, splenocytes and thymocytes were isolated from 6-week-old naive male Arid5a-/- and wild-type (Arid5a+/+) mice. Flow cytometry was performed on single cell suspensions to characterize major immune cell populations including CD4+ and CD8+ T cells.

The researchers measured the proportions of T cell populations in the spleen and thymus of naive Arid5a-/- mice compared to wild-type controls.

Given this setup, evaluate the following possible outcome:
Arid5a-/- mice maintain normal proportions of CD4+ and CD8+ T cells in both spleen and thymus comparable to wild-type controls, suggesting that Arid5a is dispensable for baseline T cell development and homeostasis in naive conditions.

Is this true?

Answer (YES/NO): YES